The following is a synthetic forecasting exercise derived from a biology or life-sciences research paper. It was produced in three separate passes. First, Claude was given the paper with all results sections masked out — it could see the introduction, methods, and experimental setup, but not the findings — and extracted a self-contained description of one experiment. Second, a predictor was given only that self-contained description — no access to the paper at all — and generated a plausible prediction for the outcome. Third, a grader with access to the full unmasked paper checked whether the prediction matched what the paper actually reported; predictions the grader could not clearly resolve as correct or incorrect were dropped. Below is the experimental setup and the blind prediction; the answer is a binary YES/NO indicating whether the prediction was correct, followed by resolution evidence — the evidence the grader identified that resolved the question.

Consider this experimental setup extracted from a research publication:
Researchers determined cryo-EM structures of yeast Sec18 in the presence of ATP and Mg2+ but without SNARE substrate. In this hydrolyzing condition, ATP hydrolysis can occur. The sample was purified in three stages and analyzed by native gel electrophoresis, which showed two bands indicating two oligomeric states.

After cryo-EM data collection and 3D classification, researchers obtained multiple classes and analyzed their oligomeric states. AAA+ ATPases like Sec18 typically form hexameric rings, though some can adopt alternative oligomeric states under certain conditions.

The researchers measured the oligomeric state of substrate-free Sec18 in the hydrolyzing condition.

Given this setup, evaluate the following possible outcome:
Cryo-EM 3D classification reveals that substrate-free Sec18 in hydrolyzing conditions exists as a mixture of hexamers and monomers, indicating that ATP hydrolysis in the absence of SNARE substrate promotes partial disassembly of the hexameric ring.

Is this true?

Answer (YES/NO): NO